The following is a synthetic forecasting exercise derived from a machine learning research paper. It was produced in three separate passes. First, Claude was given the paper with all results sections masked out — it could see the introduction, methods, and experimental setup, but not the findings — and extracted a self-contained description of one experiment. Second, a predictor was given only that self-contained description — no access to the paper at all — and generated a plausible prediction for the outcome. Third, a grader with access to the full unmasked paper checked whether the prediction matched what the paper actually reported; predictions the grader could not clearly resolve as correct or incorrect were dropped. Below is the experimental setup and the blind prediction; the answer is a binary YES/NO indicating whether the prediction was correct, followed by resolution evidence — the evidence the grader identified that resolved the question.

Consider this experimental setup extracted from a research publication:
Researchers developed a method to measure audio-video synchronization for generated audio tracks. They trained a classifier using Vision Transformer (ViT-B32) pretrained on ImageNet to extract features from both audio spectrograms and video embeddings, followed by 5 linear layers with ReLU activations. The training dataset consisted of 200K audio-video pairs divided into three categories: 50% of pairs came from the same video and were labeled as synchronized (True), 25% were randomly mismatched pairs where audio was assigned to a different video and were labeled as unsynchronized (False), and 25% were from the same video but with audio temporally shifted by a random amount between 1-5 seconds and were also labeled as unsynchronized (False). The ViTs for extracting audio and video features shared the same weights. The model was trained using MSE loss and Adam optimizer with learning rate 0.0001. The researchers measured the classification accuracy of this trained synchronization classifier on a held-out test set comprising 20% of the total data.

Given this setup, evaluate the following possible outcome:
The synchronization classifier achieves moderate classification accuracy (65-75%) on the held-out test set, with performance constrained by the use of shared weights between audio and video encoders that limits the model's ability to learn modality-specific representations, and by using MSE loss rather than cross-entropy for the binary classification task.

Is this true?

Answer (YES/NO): NO